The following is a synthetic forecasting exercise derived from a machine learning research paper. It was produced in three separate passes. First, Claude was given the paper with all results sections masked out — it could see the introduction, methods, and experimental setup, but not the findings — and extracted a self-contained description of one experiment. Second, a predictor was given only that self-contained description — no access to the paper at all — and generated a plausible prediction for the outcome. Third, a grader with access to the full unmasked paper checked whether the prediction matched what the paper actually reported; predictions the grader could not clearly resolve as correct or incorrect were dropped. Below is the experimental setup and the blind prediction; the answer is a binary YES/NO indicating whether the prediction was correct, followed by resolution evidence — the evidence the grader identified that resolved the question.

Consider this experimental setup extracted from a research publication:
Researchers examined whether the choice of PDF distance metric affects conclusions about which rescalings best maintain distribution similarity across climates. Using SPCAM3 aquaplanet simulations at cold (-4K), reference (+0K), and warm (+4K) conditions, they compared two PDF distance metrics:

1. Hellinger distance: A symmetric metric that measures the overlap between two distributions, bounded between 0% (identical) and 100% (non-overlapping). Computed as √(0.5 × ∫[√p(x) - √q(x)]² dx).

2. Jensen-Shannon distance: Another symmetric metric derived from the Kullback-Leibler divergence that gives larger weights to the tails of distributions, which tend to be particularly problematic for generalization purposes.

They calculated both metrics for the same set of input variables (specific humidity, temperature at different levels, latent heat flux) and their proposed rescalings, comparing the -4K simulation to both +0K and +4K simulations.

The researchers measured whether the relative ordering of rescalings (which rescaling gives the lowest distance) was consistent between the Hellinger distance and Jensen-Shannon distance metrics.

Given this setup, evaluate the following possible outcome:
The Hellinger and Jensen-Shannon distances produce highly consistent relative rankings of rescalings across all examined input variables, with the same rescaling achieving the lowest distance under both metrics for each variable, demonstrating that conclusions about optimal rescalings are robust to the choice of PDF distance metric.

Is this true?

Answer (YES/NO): YES